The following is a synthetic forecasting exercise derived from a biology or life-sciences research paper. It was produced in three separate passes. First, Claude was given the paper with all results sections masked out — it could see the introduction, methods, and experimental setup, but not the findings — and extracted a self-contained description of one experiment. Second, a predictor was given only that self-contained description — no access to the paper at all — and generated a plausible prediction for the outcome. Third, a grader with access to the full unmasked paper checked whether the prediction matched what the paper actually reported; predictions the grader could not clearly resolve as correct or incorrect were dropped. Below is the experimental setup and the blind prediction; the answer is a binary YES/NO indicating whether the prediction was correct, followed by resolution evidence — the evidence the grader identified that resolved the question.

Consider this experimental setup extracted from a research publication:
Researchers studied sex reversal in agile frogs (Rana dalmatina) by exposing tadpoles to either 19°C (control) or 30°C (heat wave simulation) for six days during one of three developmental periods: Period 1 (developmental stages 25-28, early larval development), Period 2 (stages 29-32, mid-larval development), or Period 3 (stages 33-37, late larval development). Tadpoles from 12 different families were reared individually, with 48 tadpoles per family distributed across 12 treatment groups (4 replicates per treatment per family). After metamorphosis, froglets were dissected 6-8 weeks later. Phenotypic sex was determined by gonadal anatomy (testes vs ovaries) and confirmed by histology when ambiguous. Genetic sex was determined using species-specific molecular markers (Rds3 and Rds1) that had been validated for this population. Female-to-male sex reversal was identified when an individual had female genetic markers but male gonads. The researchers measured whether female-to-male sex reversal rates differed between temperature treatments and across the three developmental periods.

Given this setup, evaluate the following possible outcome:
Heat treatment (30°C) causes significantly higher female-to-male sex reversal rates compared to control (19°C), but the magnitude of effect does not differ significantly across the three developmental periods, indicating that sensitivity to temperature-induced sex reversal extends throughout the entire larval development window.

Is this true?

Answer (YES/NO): NO